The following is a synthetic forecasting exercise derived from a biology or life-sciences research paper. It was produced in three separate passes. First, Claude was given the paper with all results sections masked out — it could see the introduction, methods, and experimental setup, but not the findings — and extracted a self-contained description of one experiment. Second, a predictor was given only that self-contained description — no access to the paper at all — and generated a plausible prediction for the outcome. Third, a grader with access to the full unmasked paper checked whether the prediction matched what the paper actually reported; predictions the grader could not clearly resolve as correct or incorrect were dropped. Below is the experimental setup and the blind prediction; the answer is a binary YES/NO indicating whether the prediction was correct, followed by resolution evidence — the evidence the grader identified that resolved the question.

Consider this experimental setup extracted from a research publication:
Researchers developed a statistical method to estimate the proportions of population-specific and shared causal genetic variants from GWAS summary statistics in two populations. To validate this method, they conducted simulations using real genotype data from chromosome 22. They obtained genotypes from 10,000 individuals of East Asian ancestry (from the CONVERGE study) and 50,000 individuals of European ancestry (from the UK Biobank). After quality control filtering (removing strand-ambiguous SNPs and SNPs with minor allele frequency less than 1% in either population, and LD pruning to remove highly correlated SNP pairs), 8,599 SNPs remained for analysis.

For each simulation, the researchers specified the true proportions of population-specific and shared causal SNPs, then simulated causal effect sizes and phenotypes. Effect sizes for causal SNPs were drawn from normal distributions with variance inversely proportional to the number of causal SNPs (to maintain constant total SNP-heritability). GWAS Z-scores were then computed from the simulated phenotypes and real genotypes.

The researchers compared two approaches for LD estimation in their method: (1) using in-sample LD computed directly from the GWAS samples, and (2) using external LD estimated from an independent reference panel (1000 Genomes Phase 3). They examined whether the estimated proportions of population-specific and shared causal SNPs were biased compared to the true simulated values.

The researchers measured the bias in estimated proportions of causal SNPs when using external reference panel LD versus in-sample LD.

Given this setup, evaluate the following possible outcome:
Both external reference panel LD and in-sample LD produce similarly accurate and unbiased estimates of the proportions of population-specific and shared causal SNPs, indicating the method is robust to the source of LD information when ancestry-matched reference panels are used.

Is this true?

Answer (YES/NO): NO